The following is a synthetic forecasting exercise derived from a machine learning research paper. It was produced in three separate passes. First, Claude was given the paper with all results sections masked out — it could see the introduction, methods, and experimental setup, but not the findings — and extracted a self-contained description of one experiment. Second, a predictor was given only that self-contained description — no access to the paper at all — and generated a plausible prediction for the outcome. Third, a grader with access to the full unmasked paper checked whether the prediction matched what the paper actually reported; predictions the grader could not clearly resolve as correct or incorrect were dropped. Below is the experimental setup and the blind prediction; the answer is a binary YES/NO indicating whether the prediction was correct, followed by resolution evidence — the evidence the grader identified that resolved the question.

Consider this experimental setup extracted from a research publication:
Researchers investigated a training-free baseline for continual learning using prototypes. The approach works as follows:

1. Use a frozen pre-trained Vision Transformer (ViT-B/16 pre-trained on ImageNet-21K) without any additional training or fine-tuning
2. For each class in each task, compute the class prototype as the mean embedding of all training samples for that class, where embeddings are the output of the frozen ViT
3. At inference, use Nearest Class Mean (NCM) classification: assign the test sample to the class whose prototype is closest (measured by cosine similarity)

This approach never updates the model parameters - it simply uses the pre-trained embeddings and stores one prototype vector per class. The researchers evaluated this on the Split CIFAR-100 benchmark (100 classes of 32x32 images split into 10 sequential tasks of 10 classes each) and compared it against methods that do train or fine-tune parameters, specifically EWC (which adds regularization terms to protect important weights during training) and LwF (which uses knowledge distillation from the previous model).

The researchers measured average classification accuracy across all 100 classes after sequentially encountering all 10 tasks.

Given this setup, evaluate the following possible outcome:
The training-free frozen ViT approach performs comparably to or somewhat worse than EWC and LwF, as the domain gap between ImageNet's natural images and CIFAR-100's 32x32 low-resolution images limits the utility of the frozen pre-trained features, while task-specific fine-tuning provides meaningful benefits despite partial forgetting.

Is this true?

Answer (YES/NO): NO